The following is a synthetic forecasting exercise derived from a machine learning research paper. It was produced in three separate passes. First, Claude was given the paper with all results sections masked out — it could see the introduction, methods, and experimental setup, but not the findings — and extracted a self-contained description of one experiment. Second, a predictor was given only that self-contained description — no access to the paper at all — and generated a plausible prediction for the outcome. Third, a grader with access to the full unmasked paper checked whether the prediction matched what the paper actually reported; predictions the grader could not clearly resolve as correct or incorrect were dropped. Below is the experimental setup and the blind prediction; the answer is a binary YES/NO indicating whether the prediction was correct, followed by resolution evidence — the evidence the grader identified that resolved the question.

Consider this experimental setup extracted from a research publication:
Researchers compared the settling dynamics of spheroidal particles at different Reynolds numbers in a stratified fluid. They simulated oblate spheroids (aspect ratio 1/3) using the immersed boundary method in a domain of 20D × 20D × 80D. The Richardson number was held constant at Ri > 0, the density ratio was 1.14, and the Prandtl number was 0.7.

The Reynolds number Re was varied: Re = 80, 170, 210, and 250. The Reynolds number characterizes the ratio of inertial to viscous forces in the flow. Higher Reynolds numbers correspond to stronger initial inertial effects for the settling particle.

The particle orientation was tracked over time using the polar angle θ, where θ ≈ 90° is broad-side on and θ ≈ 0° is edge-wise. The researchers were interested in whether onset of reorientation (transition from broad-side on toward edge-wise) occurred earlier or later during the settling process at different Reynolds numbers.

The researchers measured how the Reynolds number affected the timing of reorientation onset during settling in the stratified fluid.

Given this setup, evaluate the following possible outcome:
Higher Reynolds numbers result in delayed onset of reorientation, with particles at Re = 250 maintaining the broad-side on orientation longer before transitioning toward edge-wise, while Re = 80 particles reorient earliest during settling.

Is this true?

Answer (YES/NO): YES